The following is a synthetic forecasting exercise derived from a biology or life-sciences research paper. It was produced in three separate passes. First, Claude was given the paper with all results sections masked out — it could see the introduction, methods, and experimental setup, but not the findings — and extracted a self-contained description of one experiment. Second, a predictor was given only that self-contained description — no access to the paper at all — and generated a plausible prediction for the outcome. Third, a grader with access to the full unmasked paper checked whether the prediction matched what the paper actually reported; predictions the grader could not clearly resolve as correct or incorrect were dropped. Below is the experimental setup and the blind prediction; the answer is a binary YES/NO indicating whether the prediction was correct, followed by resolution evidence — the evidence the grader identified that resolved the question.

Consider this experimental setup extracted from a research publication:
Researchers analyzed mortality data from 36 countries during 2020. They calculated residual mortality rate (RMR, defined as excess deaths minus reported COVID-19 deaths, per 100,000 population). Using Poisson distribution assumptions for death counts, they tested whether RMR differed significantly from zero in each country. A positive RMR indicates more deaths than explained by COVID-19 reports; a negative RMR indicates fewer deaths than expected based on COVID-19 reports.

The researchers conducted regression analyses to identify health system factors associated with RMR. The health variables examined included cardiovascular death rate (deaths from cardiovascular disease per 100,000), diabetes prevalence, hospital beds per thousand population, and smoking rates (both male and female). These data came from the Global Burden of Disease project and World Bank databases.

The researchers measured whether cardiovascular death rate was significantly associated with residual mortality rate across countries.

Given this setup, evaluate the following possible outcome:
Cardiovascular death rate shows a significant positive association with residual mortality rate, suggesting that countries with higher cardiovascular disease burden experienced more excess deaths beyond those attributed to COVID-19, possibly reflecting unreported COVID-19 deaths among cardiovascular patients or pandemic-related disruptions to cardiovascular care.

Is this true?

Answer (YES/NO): NO